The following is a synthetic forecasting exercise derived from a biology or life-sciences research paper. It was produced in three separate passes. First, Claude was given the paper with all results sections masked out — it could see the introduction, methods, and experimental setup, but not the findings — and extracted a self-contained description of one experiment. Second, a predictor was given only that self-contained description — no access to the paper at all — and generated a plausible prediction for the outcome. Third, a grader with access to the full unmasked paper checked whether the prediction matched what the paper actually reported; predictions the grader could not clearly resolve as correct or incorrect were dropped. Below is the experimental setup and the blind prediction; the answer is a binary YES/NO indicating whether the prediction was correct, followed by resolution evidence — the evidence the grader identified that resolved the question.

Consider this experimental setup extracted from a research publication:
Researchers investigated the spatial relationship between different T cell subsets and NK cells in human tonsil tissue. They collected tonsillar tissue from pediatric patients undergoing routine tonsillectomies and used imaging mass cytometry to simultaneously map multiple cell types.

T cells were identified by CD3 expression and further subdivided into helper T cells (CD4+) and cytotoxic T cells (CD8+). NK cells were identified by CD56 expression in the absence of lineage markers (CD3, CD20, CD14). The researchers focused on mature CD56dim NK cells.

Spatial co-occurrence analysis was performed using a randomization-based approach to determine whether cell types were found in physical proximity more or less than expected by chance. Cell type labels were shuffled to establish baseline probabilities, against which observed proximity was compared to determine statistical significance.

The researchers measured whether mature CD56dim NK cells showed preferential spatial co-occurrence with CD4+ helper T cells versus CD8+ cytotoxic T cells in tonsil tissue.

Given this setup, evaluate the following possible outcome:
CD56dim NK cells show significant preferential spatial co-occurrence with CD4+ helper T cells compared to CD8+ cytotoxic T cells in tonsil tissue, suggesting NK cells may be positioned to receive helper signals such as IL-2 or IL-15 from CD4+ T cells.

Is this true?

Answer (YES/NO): NO